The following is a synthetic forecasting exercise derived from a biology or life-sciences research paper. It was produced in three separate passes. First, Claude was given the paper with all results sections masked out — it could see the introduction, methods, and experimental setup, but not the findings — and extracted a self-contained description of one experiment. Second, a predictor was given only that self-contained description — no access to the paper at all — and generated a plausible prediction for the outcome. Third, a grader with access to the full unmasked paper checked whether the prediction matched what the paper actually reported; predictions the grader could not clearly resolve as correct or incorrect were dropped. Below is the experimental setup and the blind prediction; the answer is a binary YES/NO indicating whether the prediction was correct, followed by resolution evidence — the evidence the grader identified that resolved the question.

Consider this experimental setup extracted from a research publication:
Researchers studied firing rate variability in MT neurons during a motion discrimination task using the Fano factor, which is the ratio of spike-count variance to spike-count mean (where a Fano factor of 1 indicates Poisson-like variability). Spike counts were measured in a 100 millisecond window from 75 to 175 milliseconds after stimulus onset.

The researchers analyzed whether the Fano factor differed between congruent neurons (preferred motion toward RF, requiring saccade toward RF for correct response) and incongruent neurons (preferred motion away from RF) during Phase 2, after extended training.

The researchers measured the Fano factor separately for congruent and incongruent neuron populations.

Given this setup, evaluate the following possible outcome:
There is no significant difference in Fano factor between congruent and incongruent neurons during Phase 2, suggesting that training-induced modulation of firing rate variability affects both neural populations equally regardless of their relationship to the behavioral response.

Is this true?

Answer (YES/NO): NO